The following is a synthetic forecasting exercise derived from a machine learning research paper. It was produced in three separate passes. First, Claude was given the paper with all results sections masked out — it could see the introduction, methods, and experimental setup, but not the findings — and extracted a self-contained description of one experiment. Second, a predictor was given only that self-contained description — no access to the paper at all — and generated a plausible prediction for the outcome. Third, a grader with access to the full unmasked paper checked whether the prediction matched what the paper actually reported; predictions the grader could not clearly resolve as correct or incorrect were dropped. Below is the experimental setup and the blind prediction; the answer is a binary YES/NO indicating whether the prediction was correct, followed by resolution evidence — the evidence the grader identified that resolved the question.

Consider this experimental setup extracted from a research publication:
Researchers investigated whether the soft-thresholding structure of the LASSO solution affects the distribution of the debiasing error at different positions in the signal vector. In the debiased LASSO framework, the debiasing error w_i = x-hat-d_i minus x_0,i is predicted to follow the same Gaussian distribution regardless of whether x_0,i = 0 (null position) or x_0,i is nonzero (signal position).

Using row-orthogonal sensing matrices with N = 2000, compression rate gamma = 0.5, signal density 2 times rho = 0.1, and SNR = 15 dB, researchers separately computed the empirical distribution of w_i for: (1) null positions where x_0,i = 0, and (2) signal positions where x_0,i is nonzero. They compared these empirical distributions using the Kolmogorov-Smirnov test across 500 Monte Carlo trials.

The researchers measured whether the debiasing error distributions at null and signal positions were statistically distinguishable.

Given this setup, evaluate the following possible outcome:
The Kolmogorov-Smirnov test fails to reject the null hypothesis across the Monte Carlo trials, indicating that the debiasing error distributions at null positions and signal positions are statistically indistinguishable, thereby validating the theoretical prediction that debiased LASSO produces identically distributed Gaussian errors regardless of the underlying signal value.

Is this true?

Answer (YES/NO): YES